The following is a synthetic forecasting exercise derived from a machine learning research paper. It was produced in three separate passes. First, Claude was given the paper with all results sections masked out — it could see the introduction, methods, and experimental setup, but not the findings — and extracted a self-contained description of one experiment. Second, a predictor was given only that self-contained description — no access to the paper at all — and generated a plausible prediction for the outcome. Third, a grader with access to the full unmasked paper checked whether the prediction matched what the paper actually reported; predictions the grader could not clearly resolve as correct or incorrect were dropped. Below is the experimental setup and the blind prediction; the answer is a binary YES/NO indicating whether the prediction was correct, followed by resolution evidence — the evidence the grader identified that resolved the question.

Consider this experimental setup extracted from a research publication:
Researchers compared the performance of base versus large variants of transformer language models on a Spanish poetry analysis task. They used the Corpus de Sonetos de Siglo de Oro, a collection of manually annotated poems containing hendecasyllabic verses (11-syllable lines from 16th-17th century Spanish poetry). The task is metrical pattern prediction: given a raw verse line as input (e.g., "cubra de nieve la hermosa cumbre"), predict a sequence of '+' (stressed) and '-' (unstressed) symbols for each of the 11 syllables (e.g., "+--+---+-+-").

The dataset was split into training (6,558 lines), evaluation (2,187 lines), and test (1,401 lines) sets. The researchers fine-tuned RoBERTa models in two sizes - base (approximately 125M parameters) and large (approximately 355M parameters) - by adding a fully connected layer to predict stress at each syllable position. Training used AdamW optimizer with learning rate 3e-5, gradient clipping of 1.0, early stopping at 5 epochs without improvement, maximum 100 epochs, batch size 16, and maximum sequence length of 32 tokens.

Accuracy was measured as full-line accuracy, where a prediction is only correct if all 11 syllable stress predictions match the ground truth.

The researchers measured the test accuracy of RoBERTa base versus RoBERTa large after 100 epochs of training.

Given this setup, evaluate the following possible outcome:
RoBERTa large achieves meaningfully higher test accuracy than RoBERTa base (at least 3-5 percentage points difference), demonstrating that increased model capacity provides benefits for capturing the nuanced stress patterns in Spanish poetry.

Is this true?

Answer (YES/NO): YES